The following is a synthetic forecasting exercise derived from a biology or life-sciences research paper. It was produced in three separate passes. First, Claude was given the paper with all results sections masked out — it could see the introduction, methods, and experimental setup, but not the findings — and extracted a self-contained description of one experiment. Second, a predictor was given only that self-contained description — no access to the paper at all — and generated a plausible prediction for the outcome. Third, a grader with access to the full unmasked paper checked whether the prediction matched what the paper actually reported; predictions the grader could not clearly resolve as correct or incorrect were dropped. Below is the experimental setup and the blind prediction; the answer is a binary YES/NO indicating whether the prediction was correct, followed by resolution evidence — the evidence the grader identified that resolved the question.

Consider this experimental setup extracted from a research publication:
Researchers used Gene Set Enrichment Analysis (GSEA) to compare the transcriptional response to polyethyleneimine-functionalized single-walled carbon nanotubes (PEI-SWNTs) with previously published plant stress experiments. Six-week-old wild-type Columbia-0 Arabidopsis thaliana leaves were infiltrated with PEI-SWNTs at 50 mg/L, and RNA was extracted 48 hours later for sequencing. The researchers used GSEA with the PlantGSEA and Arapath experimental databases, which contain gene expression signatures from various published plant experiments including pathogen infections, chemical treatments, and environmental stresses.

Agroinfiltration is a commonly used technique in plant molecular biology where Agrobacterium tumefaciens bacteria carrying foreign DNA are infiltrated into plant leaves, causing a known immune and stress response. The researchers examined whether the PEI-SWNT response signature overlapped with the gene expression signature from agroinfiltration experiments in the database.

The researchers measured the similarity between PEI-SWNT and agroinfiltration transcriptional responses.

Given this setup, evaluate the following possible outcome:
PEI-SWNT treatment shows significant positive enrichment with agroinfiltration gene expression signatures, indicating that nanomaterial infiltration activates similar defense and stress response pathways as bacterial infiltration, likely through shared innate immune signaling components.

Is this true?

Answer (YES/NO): YES